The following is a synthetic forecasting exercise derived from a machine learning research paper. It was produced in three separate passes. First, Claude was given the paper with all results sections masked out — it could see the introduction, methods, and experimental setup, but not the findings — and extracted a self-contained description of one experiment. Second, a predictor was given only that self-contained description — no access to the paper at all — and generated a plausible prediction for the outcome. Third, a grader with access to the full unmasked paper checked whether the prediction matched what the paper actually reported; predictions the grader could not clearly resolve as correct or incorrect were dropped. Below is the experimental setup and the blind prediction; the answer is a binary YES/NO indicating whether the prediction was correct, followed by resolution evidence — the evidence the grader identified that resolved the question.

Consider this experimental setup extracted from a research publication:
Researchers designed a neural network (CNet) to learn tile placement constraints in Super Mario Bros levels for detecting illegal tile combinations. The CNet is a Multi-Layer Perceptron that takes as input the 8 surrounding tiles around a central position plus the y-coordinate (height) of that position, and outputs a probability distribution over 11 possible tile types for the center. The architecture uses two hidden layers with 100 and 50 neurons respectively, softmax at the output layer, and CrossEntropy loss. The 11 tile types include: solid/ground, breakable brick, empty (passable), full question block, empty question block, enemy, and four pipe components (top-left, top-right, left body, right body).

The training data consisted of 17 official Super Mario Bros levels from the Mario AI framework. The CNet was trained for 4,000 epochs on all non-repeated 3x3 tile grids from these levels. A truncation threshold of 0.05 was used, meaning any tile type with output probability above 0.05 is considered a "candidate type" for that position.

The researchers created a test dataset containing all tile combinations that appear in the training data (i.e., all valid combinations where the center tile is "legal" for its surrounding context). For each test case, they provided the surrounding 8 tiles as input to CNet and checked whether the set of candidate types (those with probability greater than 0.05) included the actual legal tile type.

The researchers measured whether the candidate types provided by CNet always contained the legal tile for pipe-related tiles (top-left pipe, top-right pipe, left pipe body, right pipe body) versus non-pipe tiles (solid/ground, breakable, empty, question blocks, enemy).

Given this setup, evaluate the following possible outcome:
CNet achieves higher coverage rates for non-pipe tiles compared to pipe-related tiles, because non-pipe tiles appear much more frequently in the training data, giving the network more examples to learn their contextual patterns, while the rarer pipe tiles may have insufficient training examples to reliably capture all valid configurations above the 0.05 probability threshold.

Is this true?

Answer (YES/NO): NO